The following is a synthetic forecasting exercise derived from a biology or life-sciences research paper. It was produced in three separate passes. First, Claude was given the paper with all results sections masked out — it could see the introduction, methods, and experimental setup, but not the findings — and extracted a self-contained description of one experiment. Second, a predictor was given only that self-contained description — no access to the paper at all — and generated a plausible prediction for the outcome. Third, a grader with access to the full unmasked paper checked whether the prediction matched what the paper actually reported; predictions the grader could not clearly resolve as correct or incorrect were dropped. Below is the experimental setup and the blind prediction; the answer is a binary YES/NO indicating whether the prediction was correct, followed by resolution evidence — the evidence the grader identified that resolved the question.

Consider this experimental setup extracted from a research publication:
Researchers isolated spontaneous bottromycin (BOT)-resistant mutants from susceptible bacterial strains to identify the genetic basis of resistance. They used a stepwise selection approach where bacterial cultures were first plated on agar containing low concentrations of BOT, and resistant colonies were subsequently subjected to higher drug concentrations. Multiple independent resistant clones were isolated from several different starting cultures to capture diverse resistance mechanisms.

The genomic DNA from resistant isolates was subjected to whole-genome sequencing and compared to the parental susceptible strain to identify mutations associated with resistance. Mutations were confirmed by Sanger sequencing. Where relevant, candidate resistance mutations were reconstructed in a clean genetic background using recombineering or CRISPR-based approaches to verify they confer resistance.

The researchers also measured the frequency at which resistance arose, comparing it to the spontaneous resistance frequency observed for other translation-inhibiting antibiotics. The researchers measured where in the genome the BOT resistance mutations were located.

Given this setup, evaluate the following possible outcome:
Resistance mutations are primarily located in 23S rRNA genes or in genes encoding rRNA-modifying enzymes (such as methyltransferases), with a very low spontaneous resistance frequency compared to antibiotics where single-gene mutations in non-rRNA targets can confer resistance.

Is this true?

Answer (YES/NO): NO